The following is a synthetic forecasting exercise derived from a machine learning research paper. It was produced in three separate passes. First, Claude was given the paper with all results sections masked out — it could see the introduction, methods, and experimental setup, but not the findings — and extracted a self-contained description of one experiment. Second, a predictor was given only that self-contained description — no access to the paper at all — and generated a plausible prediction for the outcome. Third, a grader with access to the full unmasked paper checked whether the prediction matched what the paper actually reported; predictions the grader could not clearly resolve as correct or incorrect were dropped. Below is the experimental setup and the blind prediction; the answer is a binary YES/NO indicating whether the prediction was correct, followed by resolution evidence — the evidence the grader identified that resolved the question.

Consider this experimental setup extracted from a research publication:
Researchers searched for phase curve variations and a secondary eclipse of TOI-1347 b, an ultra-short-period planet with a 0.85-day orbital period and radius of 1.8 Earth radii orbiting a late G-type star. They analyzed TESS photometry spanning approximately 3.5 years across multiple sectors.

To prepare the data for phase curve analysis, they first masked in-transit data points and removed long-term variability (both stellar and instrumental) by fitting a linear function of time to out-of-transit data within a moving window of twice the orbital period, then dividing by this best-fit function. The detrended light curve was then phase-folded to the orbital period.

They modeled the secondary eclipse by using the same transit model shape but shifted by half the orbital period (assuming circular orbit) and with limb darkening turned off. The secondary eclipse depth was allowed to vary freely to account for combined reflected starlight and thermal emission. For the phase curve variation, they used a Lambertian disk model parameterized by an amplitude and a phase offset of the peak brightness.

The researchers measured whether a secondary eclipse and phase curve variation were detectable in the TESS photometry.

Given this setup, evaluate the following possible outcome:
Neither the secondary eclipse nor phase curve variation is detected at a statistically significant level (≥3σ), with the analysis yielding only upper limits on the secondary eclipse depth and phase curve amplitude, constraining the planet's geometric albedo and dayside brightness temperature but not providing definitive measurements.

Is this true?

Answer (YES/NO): NO